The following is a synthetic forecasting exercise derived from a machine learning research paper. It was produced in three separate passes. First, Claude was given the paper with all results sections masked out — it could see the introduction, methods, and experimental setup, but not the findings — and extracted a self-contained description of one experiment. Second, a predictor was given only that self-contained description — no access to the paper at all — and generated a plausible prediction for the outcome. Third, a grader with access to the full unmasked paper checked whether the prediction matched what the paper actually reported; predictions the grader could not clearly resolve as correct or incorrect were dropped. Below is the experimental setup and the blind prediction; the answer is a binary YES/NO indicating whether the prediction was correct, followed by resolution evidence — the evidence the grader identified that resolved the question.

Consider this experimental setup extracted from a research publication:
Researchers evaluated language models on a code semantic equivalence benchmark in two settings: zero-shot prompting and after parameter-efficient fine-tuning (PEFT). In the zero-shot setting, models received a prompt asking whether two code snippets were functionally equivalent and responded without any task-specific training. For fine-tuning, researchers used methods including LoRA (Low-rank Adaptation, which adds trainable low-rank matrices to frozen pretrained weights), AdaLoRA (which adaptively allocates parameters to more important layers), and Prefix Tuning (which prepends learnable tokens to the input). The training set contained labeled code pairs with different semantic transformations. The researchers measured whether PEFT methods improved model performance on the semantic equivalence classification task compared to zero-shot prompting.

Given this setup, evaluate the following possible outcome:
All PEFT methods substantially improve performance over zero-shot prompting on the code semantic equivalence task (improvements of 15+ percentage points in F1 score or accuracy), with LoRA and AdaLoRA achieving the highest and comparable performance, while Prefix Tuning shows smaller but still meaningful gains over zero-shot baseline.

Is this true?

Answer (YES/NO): NO